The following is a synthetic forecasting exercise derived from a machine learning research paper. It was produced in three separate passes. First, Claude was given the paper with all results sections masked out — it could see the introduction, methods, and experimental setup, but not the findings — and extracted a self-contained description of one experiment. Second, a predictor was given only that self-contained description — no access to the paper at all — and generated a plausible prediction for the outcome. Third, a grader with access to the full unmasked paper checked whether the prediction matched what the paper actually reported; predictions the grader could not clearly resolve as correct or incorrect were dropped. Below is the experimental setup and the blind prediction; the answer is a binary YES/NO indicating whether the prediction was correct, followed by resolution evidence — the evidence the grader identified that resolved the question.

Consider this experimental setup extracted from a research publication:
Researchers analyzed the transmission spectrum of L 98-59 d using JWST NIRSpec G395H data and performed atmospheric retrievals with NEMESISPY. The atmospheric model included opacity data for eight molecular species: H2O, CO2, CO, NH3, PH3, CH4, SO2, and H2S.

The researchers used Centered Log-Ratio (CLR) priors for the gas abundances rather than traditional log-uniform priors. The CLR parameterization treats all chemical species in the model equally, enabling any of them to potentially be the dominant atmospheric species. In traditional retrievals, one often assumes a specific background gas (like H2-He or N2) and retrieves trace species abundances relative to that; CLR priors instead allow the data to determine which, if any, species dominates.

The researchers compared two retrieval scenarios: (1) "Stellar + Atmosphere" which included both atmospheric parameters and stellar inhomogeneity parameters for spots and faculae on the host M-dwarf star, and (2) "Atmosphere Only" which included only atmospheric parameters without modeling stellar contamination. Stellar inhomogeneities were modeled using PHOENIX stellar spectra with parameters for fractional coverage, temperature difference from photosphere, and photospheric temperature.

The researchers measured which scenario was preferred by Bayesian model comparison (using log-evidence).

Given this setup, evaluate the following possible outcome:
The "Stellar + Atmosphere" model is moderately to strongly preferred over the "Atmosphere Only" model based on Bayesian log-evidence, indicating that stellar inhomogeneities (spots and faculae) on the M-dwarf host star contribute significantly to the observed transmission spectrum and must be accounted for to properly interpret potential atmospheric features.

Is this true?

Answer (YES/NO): NO